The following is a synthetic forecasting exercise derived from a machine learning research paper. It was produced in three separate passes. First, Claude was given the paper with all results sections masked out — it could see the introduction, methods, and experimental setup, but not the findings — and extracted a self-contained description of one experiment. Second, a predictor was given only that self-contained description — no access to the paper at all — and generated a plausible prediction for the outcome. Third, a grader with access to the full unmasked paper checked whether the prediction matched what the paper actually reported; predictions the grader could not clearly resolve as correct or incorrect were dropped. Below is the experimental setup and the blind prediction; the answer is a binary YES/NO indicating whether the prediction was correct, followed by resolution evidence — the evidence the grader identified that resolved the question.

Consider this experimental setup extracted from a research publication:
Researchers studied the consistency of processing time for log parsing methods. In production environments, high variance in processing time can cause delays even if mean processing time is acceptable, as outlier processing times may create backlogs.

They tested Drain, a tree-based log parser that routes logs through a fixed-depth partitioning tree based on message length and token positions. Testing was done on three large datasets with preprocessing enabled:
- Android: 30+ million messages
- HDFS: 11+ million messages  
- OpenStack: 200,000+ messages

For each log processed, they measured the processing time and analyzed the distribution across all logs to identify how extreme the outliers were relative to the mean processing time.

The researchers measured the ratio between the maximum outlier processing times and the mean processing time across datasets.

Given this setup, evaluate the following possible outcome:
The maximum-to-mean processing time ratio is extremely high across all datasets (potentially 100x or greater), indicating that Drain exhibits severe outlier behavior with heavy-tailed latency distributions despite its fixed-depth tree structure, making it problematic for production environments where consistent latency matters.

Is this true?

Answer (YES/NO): YES